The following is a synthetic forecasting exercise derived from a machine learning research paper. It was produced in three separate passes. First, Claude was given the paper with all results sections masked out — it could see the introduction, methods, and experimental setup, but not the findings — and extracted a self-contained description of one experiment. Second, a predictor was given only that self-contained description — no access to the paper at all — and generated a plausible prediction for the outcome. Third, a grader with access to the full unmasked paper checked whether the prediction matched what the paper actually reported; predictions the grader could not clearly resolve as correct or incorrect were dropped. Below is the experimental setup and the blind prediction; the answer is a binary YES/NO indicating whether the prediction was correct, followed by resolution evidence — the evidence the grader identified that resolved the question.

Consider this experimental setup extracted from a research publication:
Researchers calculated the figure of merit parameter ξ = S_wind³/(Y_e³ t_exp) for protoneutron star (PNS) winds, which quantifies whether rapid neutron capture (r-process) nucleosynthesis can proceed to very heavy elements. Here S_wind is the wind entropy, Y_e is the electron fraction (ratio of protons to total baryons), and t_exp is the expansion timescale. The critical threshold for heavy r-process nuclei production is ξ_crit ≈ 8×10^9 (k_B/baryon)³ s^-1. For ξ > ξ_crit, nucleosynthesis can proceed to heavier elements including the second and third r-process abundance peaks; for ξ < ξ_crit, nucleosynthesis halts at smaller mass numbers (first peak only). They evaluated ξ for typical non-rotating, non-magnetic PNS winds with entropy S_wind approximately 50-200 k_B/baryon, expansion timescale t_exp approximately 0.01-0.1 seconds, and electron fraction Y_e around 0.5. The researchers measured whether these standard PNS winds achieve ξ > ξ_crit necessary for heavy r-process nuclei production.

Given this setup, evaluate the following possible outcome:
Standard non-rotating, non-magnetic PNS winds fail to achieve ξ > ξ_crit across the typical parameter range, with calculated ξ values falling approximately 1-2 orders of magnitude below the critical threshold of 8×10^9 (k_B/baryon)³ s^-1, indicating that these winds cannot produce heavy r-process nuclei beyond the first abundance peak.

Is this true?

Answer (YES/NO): YES